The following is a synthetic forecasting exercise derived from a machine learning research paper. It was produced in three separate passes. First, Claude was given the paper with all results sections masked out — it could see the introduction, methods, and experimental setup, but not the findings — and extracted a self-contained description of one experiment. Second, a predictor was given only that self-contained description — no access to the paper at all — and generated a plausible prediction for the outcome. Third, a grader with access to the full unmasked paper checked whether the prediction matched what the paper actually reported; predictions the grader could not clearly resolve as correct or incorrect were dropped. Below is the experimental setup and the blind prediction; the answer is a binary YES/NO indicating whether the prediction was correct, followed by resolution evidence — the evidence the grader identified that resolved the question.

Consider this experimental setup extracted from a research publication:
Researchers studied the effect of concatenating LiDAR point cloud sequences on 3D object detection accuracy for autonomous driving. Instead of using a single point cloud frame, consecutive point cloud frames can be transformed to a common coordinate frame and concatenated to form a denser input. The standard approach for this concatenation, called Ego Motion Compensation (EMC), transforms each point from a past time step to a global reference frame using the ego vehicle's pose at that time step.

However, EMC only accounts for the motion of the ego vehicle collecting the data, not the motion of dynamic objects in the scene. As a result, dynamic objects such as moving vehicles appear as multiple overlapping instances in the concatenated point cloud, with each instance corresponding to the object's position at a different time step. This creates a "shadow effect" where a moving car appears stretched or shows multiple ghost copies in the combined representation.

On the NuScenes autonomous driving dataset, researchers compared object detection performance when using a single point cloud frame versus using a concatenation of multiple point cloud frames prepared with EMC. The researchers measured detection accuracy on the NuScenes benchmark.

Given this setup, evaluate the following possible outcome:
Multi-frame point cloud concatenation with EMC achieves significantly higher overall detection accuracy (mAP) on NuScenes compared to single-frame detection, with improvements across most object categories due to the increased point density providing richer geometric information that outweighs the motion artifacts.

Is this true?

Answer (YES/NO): YES